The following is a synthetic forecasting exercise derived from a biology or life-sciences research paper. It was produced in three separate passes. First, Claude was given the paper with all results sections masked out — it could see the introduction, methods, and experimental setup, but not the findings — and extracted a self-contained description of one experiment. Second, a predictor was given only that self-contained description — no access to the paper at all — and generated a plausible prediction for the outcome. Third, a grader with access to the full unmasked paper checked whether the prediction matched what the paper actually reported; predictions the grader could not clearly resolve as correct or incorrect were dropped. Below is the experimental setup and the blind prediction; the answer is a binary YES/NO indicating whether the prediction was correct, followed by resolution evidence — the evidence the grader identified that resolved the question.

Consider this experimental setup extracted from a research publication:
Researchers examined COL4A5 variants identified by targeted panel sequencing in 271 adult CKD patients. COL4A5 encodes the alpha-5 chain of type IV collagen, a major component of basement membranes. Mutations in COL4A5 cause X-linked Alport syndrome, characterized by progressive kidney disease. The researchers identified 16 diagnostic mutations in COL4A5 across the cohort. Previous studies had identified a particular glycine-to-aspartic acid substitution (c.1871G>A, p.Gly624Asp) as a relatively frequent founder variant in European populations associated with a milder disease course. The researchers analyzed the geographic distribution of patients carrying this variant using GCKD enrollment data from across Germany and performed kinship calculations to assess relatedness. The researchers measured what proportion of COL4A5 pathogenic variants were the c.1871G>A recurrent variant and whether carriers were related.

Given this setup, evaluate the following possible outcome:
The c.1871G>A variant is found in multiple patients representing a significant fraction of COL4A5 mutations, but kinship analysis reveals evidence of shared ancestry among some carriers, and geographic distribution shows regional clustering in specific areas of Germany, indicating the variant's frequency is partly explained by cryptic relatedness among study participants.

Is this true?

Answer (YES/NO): NO